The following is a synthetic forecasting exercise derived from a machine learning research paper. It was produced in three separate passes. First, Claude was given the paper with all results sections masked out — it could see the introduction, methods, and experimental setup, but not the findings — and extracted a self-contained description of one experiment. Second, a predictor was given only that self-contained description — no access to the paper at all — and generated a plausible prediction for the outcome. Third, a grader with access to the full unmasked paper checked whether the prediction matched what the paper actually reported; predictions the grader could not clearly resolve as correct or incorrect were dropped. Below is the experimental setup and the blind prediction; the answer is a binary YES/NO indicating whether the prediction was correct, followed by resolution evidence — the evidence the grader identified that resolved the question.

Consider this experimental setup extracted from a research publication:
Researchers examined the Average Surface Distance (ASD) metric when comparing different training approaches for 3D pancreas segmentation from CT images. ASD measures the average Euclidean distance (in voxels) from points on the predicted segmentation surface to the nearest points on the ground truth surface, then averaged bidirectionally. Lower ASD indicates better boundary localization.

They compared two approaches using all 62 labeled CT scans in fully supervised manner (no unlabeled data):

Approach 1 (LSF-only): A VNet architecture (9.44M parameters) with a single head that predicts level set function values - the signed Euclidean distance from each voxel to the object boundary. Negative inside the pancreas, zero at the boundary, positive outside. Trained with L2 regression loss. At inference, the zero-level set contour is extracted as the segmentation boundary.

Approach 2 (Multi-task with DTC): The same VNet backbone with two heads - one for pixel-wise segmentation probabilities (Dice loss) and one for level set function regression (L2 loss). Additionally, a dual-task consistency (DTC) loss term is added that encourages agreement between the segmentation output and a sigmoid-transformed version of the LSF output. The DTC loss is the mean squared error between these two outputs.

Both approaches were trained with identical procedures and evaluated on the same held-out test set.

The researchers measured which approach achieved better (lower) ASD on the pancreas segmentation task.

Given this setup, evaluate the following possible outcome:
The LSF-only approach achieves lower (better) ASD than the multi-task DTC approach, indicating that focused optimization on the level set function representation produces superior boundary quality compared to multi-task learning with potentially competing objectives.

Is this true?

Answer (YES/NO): YES